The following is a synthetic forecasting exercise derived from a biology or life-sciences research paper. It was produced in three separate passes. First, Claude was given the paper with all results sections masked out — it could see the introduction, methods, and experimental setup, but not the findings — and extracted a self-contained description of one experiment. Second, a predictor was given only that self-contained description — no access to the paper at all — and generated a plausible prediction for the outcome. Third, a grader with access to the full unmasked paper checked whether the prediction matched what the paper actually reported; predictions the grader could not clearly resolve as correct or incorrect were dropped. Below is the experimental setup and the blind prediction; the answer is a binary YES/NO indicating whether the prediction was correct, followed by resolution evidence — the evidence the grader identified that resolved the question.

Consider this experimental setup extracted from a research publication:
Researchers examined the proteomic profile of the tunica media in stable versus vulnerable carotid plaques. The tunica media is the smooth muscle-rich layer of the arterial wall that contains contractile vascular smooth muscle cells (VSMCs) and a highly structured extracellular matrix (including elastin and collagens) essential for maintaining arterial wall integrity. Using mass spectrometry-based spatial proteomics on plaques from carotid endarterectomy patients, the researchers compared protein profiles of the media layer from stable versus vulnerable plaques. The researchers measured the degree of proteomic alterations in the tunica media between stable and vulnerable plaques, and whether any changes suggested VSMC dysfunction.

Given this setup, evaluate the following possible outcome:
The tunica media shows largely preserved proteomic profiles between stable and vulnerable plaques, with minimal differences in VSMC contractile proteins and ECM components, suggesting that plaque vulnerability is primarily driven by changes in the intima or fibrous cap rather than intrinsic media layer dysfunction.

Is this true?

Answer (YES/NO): NO